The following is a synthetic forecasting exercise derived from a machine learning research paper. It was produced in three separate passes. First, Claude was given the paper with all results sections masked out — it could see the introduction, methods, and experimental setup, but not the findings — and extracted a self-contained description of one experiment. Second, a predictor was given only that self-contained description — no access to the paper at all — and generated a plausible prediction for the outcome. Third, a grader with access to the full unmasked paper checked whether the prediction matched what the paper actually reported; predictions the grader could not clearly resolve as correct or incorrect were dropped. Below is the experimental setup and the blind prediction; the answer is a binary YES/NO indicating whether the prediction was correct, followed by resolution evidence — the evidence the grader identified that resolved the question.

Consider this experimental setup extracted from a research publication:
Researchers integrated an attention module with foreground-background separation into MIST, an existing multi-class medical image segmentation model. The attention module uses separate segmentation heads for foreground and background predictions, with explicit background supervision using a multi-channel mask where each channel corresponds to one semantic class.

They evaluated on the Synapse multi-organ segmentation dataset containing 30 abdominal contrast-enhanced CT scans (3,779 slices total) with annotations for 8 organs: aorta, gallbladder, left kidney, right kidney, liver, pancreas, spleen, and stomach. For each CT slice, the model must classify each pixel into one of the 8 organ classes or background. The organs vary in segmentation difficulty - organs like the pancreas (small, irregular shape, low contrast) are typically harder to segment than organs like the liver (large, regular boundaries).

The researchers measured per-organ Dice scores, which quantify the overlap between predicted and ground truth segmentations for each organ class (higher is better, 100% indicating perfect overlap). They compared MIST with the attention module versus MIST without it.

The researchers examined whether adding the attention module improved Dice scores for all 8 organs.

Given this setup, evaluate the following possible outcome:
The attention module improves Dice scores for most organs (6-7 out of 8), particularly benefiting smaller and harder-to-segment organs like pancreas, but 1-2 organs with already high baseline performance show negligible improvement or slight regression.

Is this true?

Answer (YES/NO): NO